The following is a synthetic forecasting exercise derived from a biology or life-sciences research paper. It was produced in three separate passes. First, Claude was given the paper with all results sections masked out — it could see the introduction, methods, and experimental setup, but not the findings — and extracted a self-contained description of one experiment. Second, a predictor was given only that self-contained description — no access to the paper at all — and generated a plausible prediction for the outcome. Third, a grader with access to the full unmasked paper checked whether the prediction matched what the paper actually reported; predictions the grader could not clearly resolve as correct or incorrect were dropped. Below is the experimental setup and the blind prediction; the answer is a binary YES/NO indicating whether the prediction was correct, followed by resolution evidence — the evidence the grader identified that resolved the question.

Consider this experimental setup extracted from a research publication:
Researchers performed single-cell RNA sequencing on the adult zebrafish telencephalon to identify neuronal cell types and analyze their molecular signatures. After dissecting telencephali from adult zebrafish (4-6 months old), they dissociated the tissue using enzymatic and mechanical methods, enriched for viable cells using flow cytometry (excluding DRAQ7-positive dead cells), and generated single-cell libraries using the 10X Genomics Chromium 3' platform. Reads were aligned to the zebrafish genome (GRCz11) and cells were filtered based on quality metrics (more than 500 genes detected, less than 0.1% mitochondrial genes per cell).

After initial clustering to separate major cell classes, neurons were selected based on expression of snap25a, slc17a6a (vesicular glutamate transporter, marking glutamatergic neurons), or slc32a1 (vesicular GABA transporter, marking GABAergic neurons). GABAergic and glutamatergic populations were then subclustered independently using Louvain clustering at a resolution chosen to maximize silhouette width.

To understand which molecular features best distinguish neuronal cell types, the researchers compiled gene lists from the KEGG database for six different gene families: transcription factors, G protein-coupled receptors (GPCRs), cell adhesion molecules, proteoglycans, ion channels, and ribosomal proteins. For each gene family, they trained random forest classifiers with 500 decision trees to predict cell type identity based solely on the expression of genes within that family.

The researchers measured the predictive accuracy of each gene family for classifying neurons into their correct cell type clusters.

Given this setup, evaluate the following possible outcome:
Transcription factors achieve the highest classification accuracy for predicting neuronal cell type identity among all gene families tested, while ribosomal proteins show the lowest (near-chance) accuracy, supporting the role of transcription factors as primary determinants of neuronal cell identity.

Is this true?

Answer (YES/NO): YES